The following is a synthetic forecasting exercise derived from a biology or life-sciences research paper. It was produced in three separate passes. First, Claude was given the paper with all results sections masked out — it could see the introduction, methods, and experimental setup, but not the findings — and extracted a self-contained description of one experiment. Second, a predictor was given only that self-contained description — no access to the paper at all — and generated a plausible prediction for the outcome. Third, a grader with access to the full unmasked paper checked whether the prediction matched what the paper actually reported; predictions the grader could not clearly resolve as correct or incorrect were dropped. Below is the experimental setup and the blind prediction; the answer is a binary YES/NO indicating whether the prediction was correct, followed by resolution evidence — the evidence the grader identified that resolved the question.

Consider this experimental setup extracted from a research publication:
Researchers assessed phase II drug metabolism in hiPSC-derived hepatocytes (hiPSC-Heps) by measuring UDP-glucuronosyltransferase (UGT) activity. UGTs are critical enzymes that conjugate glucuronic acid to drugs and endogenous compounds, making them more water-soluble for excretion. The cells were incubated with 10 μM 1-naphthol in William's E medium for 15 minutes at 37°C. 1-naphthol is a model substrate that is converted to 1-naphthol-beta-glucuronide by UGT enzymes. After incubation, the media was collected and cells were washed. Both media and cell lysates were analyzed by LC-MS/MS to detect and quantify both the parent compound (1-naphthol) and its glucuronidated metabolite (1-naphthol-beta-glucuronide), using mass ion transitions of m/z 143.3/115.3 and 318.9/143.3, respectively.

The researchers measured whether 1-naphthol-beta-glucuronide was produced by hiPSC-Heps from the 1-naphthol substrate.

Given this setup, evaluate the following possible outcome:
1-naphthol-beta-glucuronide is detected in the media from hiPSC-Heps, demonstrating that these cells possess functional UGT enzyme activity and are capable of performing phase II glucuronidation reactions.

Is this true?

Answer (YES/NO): YES